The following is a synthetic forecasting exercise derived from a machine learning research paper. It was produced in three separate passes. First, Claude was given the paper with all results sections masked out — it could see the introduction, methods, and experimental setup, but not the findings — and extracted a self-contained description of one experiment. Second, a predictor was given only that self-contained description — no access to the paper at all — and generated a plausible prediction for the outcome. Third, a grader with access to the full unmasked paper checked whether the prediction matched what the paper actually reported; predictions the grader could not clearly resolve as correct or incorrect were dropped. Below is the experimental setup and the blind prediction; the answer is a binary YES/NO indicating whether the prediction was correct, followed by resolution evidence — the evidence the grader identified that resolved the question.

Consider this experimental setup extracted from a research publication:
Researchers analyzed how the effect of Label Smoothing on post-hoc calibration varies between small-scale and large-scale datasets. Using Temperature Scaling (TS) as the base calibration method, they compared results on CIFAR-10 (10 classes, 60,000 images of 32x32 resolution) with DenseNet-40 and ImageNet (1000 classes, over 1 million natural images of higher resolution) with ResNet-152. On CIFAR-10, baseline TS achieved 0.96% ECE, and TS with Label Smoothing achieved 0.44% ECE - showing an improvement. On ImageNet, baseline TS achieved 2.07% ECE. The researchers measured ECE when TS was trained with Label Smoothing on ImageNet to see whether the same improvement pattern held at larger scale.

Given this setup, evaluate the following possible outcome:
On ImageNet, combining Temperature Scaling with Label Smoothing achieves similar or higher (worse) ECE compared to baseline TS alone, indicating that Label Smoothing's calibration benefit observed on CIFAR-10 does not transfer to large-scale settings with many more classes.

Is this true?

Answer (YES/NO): YES